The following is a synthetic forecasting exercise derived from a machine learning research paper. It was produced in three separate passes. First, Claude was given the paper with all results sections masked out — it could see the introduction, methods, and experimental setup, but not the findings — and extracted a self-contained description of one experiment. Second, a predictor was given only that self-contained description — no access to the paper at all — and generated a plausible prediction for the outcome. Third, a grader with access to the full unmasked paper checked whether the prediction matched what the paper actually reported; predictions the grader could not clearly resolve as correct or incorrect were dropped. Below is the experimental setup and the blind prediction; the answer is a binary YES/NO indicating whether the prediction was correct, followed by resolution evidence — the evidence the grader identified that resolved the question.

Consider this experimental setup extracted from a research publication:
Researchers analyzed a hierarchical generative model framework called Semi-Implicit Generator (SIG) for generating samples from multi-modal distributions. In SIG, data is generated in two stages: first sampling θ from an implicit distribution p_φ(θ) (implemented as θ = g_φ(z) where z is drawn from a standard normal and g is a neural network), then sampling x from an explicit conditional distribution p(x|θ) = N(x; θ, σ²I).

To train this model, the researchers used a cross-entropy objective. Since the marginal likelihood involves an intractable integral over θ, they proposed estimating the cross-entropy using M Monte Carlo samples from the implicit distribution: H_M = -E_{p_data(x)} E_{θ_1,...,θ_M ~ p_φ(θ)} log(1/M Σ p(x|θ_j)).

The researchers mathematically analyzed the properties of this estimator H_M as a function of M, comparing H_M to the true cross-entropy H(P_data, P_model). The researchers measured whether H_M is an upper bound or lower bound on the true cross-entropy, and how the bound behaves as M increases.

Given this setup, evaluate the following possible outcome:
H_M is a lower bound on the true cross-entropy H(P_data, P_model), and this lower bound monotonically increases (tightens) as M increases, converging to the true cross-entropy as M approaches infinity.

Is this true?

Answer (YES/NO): NO